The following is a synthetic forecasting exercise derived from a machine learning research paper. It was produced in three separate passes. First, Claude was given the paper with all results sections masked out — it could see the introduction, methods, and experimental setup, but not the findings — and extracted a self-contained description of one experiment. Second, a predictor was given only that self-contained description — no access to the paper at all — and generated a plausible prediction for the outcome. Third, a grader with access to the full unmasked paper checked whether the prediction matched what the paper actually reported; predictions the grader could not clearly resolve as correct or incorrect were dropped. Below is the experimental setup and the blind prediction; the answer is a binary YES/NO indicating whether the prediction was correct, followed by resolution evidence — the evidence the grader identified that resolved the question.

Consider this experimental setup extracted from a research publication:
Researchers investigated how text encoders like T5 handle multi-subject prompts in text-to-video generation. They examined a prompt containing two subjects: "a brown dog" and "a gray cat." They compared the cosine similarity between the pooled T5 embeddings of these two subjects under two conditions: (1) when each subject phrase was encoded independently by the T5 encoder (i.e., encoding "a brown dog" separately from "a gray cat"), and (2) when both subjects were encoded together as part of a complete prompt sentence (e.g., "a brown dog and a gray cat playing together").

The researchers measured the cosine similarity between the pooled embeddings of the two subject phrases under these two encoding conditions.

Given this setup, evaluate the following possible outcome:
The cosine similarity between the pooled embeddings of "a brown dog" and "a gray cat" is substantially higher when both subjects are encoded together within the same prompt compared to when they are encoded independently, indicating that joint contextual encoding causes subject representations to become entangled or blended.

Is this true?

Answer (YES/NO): YES